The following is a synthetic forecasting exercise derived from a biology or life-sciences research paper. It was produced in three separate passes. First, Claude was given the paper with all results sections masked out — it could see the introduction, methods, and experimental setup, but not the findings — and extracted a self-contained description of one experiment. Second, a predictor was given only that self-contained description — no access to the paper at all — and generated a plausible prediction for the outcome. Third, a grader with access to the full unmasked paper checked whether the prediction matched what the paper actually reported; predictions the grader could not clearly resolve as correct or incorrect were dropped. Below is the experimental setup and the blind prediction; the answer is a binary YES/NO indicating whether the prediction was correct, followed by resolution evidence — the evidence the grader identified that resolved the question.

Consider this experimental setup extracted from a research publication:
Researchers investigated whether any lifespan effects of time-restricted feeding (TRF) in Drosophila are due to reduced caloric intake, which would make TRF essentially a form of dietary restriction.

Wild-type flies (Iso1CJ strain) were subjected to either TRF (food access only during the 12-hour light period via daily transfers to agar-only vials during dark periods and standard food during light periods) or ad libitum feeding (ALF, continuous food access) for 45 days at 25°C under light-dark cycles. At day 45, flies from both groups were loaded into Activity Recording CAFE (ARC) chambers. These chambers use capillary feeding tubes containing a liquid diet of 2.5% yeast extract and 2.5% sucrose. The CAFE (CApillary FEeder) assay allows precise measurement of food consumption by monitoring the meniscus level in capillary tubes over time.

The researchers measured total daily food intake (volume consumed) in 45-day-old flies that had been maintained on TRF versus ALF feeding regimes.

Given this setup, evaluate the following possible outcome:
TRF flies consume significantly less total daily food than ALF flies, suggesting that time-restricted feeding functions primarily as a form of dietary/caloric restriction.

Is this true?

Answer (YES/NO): NO